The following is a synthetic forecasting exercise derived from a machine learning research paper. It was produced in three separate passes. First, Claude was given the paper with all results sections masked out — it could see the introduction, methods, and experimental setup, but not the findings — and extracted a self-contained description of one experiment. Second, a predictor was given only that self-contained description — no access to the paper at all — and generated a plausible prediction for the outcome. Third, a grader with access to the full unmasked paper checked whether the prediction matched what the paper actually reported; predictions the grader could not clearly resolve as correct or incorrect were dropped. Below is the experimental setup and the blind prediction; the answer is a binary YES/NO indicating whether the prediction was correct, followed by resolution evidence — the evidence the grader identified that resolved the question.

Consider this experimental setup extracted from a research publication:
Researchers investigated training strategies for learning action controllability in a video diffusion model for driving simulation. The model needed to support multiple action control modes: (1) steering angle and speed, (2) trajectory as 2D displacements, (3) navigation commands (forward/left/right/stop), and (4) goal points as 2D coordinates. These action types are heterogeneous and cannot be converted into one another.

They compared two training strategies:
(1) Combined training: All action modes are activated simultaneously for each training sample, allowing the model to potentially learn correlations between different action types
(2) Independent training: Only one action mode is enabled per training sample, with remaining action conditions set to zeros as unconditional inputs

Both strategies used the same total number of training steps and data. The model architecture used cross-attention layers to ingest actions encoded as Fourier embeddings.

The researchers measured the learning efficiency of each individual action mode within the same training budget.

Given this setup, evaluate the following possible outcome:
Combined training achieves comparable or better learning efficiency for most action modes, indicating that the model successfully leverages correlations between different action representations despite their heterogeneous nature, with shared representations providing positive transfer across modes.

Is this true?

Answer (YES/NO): NO